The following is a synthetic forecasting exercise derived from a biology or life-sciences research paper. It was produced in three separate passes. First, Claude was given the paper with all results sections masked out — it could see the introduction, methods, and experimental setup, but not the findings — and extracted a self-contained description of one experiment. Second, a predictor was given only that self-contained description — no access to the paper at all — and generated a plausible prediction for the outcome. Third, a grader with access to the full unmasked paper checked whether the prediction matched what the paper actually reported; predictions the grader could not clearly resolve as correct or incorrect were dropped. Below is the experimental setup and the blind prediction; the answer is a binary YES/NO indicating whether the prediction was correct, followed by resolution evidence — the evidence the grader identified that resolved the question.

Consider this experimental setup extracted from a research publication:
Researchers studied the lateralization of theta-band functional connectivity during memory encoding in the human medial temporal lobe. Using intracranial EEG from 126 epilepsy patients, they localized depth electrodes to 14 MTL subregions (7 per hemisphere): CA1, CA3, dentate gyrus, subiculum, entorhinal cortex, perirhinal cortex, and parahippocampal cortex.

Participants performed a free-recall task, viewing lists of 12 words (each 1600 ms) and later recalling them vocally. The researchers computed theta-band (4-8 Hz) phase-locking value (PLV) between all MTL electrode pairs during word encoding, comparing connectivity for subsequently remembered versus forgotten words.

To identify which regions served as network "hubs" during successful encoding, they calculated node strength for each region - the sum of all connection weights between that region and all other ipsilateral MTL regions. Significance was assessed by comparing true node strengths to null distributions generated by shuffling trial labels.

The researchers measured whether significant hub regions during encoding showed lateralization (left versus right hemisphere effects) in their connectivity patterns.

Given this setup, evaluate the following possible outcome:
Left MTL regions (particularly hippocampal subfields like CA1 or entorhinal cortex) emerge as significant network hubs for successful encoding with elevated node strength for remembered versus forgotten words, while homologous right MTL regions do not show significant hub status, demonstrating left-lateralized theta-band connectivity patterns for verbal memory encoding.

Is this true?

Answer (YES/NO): YES